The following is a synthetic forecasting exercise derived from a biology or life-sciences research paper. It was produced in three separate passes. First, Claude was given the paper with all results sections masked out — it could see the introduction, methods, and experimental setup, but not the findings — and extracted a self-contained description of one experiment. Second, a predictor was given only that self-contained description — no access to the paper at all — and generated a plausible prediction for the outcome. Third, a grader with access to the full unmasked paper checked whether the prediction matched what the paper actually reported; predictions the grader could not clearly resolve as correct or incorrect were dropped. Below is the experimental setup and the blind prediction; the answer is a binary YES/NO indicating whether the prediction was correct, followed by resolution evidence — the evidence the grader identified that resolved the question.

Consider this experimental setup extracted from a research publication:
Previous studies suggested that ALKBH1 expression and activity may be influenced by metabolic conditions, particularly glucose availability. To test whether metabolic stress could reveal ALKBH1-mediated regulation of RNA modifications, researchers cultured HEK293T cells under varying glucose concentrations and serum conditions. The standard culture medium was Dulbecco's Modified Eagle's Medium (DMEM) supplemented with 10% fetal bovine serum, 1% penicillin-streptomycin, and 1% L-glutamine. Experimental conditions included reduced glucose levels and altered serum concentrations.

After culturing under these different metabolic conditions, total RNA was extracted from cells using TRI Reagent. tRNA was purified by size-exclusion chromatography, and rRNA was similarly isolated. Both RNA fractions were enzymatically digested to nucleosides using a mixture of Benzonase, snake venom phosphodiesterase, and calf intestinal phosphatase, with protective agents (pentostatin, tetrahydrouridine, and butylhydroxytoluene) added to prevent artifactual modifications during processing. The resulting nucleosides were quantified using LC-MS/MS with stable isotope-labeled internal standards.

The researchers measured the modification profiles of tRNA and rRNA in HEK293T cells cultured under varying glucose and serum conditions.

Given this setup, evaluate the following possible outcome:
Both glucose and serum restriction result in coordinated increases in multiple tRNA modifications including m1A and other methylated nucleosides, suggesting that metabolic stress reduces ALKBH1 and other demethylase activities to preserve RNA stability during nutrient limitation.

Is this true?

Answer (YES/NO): NO